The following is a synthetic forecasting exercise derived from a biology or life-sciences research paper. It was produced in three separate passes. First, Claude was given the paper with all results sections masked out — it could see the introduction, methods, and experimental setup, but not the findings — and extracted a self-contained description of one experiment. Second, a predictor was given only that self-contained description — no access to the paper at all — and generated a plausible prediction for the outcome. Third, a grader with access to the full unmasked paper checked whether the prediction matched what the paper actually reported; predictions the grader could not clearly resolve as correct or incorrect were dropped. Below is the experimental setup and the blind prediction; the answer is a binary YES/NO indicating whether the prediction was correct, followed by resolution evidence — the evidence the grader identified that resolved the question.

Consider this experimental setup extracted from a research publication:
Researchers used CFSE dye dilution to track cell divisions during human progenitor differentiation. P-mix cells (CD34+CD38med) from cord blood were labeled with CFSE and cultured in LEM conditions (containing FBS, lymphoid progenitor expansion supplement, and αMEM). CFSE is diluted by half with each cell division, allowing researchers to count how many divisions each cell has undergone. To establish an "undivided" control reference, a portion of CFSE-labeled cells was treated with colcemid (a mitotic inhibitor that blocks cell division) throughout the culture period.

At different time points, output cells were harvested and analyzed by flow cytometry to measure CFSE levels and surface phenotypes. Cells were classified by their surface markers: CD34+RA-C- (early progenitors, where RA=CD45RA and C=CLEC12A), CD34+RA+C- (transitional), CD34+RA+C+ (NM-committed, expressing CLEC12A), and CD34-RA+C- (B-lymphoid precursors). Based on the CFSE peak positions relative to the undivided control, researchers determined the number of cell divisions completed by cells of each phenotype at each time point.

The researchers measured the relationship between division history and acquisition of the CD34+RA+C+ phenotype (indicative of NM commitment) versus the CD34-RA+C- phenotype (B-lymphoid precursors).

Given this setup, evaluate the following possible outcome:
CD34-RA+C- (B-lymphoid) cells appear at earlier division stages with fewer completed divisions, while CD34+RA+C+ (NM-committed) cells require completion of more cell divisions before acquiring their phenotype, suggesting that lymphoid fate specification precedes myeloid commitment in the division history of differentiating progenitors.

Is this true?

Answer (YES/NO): NO